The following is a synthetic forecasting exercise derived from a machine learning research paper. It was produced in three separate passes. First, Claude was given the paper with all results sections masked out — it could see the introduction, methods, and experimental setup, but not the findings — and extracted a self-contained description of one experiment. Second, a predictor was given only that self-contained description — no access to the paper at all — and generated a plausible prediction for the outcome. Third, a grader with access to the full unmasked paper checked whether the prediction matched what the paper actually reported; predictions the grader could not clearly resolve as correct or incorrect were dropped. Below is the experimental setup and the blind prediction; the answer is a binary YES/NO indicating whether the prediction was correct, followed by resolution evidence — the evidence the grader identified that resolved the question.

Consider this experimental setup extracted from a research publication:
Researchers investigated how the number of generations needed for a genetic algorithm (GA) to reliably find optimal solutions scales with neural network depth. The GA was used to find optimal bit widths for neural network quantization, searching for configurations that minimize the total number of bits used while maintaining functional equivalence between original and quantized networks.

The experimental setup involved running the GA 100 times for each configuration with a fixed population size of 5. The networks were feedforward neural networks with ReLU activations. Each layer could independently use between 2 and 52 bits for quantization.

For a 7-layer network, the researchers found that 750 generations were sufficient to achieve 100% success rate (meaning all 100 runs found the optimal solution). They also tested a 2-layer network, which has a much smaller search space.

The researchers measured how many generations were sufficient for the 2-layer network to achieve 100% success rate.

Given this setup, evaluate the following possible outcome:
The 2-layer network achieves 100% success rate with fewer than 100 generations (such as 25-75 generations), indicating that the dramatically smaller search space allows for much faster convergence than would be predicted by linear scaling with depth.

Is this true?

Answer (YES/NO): NO